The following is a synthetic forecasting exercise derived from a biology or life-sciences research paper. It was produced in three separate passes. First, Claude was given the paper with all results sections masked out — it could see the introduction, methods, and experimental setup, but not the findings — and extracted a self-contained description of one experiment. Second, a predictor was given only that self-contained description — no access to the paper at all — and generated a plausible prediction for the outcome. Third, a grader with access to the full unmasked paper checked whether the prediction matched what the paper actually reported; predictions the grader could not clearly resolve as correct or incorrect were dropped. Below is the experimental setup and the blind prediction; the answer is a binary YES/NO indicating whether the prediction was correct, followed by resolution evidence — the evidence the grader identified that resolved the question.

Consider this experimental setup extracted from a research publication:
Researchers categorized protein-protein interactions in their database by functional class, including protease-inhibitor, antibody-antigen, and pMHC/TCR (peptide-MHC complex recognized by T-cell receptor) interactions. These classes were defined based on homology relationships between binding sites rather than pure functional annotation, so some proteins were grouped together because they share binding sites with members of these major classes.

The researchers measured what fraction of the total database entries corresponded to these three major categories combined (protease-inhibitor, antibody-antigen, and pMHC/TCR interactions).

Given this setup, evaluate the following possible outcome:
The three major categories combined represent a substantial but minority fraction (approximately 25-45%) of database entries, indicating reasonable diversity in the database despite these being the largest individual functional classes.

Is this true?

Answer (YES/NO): NO